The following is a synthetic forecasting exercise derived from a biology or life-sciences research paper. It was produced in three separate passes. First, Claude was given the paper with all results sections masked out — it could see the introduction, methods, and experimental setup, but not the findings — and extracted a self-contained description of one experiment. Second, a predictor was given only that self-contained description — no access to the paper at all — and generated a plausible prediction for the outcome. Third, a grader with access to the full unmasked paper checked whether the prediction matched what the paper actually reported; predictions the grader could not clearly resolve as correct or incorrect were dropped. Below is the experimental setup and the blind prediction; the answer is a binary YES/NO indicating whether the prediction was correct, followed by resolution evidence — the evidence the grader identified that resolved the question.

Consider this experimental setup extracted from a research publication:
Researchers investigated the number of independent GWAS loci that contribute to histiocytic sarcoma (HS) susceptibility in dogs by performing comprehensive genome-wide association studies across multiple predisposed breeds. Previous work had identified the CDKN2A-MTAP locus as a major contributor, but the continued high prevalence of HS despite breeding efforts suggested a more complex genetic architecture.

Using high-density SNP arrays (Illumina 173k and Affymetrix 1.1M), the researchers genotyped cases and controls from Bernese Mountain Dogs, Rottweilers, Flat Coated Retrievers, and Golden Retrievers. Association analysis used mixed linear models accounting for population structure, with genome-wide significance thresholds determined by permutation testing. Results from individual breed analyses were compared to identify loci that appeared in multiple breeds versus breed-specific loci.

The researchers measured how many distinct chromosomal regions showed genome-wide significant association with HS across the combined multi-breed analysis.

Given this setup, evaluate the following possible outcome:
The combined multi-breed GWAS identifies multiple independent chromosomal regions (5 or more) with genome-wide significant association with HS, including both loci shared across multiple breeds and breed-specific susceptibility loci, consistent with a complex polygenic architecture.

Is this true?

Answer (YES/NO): YES